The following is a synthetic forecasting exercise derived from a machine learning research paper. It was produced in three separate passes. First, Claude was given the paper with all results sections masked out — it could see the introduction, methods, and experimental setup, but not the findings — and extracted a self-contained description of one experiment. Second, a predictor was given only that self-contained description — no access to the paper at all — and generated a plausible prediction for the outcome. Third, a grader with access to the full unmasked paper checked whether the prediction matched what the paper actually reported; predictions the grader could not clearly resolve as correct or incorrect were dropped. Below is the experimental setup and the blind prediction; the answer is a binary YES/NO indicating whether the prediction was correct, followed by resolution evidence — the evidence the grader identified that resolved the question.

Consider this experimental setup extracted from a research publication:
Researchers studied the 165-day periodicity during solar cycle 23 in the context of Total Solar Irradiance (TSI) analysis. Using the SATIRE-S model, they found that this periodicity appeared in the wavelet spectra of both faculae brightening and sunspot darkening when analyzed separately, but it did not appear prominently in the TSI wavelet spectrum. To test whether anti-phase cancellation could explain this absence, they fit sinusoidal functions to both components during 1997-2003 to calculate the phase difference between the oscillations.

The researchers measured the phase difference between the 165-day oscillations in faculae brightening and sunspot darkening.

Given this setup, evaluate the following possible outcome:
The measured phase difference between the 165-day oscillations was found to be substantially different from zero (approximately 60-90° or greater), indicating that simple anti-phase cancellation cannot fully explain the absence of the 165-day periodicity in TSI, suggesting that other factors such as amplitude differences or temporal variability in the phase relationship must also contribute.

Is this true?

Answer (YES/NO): NO